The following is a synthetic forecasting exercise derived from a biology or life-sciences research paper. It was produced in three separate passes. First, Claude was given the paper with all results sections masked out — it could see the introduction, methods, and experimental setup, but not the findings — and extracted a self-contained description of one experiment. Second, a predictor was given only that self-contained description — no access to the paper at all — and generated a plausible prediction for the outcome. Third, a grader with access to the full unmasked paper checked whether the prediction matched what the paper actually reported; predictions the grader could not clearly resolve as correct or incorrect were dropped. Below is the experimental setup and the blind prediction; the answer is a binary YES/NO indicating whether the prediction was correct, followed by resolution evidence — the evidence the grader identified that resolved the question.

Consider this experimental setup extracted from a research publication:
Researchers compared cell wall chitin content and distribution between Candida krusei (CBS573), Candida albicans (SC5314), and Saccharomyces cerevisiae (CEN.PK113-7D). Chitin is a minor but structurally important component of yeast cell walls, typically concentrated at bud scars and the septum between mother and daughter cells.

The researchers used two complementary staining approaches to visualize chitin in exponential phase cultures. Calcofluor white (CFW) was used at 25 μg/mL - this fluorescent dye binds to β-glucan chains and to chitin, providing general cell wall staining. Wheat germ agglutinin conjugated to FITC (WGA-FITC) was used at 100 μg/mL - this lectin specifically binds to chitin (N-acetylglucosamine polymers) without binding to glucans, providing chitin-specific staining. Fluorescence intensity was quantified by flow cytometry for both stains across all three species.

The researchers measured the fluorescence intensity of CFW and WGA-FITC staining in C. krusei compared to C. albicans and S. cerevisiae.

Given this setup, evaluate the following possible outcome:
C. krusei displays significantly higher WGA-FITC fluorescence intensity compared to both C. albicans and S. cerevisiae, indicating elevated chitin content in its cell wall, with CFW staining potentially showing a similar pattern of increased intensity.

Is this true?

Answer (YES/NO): NO